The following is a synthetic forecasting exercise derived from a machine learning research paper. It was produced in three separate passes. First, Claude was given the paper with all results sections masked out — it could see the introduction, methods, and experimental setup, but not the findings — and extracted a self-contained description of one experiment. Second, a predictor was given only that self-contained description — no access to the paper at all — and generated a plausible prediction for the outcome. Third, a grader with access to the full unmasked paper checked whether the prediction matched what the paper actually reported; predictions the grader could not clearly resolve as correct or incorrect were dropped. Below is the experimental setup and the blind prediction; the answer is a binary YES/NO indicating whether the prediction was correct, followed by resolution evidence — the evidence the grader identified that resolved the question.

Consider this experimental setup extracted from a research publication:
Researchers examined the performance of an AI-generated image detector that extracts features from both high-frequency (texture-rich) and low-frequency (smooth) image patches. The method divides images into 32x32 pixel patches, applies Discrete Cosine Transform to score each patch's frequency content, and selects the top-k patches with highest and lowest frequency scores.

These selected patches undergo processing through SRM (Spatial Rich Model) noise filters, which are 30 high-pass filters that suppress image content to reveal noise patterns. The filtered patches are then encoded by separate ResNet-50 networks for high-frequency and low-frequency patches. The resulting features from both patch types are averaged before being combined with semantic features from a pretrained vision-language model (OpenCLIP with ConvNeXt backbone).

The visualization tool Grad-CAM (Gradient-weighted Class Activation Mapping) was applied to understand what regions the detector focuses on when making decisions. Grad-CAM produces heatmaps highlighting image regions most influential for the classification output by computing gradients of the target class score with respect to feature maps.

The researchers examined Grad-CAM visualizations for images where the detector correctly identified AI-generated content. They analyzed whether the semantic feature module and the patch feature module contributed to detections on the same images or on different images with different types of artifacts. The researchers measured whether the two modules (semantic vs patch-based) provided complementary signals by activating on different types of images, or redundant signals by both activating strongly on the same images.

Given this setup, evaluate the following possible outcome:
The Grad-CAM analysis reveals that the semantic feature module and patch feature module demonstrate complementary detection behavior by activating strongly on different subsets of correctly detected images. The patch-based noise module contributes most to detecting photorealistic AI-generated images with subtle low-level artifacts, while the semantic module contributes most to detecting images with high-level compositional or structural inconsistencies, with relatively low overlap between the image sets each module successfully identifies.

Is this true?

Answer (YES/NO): YES